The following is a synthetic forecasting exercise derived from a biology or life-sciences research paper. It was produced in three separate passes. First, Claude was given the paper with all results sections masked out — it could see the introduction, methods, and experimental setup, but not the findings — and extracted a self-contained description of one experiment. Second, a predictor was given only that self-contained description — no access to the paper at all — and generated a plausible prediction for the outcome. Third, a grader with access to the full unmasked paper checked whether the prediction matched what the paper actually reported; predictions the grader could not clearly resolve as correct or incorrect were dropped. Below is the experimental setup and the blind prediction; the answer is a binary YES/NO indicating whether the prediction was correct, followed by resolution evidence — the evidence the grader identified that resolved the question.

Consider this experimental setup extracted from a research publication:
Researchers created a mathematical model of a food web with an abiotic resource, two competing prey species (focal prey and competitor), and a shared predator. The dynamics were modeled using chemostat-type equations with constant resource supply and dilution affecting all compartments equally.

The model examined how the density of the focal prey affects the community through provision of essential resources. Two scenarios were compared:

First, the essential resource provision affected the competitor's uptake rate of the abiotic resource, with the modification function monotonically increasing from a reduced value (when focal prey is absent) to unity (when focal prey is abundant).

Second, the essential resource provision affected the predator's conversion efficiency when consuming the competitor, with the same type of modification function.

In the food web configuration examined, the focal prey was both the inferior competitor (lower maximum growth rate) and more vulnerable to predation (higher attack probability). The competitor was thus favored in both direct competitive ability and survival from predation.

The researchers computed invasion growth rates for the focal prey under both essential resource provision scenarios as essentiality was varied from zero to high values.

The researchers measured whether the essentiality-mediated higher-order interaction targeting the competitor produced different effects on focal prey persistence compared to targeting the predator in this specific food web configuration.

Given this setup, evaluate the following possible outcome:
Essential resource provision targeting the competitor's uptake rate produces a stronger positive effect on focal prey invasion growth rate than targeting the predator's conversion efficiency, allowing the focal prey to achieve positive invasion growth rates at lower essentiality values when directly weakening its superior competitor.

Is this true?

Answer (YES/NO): YES